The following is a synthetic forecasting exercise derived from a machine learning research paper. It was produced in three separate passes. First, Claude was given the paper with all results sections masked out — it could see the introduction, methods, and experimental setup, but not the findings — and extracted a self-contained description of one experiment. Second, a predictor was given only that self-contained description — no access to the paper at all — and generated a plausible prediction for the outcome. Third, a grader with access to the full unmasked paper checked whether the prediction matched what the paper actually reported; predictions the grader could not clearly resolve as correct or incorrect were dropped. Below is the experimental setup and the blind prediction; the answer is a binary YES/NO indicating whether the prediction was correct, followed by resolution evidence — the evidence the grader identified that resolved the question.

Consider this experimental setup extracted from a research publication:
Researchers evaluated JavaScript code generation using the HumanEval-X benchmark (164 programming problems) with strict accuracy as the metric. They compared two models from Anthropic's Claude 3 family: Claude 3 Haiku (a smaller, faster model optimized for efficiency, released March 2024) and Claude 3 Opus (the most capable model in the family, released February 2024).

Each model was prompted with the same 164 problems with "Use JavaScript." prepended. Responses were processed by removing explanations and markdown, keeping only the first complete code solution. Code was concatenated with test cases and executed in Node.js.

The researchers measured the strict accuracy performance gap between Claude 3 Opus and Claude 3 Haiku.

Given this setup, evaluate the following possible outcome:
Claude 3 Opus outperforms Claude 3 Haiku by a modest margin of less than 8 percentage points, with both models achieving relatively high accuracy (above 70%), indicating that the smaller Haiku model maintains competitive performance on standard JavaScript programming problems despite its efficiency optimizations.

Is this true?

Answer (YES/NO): NO